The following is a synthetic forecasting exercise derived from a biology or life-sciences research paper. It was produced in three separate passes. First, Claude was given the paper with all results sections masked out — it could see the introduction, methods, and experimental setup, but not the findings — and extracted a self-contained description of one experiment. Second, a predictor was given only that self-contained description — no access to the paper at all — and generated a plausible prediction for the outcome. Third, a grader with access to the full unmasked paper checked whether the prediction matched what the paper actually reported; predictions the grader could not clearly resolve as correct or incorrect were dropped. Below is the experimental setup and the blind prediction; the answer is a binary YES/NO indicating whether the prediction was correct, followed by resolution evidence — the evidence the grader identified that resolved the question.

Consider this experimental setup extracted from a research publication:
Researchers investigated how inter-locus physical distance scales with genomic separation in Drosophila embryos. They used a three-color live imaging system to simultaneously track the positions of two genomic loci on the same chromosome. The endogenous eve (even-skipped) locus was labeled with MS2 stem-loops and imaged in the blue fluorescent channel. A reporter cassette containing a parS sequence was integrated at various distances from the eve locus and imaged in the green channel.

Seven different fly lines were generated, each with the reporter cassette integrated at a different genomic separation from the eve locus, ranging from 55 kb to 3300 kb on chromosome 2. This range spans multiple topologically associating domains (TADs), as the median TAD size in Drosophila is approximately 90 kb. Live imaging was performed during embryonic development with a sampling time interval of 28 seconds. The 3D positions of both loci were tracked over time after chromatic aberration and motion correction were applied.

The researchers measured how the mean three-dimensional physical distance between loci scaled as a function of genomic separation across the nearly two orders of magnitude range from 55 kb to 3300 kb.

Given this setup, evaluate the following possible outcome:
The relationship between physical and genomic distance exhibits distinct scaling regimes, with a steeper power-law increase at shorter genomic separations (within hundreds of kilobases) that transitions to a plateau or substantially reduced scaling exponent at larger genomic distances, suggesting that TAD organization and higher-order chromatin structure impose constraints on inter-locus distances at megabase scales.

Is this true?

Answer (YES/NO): NO